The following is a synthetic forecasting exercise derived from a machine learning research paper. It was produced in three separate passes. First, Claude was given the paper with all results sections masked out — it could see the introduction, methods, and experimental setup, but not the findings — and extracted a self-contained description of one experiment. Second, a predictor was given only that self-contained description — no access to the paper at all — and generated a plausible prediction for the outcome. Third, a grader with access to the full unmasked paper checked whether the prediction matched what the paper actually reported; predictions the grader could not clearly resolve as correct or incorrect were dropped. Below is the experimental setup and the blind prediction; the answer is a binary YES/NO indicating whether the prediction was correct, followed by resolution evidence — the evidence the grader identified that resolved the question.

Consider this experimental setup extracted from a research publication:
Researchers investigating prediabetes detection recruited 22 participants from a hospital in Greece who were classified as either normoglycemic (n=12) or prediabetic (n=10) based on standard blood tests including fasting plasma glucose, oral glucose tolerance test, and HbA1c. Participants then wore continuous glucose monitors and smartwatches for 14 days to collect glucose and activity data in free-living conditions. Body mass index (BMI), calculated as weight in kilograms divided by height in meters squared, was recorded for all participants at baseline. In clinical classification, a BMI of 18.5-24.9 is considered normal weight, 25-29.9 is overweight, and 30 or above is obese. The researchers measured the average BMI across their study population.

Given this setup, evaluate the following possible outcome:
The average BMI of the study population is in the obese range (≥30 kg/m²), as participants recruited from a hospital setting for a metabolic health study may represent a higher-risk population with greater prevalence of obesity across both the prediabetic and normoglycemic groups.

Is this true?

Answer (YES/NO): NO